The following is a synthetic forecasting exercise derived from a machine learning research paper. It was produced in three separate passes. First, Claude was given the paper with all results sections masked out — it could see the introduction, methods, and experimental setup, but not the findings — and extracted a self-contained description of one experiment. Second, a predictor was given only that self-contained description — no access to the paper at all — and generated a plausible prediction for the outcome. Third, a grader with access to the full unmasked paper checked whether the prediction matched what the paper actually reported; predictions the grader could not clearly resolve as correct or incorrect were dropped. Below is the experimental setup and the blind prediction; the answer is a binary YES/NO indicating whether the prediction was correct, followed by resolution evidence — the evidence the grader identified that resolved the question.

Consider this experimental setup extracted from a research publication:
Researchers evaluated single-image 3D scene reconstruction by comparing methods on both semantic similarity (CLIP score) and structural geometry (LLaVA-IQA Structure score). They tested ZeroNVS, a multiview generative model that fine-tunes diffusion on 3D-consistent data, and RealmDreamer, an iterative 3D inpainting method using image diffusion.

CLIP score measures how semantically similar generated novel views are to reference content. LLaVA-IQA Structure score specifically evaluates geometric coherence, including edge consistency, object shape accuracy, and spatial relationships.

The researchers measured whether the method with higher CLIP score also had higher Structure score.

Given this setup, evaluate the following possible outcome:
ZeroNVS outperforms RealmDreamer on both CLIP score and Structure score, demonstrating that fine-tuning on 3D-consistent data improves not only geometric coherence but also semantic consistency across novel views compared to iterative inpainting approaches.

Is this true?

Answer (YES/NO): NO